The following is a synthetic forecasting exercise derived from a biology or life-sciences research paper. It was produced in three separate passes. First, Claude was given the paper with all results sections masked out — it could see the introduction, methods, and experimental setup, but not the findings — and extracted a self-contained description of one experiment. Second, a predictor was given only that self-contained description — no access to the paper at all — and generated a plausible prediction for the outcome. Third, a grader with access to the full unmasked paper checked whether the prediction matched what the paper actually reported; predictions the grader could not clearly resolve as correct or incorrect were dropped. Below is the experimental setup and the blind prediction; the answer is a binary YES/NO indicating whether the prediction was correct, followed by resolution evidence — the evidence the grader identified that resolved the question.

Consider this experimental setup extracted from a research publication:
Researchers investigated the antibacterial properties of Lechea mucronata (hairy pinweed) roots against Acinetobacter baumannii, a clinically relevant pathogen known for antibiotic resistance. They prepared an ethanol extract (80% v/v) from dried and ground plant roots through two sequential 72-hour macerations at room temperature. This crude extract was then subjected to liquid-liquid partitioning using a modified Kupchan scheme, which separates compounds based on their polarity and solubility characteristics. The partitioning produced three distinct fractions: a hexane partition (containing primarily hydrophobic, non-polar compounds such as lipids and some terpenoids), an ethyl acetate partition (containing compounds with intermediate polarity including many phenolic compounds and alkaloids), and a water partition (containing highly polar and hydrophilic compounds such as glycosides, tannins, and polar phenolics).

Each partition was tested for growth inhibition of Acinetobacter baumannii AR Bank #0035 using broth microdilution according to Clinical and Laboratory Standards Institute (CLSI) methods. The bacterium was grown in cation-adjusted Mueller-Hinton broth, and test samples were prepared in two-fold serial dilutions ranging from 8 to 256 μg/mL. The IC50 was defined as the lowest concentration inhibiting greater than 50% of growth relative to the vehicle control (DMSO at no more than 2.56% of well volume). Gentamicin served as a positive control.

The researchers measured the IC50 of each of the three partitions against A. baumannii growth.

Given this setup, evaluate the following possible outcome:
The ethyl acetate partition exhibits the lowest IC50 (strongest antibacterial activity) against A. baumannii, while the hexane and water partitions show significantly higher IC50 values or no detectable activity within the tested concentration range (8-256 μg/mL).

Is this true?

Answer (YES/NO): NO